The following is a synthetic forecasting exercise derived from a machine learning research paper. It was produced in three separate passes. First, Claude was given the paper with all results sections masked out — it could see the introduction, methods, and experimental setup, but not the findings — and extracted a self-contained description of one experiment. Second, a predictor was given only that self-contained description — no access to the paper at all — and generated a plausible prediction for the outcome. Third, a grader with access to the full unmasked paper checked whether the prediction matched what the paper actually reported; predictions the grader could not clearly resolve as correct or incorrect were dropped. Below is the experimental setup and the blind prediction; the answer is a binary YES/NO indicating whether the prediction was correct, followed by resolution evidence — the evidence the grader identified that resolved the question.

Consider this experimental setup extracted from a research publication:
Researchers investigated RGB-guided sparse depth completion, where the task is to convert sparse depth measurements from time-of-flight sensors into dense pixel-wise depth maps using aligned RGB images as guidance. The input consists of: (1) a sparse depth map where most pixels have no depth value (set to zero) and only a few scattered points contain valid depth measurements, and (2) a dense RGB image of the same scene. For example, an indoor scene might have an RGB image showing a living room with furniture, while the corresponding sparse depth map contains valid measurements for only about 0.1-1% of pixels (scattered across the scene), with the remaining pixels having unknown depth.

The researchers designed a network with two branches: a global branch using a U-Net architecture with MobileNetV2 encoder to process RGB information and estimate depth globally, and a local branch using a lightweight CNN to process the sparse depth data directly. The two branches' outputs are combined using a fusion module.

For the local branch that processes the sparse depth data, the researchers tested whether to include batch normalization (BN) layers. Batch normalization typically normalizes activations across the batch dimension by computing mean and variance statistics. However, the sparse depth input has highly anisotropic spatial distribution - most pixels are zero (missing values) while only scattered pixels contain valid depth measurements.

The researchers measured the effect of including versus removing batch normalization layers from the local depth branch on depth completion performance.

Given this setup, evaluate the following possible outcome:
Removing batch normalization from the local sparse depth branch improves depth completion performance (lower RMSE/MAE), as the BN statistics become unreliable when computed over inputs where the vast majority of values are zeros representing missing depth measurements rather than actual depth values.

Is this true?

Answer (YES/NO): YES